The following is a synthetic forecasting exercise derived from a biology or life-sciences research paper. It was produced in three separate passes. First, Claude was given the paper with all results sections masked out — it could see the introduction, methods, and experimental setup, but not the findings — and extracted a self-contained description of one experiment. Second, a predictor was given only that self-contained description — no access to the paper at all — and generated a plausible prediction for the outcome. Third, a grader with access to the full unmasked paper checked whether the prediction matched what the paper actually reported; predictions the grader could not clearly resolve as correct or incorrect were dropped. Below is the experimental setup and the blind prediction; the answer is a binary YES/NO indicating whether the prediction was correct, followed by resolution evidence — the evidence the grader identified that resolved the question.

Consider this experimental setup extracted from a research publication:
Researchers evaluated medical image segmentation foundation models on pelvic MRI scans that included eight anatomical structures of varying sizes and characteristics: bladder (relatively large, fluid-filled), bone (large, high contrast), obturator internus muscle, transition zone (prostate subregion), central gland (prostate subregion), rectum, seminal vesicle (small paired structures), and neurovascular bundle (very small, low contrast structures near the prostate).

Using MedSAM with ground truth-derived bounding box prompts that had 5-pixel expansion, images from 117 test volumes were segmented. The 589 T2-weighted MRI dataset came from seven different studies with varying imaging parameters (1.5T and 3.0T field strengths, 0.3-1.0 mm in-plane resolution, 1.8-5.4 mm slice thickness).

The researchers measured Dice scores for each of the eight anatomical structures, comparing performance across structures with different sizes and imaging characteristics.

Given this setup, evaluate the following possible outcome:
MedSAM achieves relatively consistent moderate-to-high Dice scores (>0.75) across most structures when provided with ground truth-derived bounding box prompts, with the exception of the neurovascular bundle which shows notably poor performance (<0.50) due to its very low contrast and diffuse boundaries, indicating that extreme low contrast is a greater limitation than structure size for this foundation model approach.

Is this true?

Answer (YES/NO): NO